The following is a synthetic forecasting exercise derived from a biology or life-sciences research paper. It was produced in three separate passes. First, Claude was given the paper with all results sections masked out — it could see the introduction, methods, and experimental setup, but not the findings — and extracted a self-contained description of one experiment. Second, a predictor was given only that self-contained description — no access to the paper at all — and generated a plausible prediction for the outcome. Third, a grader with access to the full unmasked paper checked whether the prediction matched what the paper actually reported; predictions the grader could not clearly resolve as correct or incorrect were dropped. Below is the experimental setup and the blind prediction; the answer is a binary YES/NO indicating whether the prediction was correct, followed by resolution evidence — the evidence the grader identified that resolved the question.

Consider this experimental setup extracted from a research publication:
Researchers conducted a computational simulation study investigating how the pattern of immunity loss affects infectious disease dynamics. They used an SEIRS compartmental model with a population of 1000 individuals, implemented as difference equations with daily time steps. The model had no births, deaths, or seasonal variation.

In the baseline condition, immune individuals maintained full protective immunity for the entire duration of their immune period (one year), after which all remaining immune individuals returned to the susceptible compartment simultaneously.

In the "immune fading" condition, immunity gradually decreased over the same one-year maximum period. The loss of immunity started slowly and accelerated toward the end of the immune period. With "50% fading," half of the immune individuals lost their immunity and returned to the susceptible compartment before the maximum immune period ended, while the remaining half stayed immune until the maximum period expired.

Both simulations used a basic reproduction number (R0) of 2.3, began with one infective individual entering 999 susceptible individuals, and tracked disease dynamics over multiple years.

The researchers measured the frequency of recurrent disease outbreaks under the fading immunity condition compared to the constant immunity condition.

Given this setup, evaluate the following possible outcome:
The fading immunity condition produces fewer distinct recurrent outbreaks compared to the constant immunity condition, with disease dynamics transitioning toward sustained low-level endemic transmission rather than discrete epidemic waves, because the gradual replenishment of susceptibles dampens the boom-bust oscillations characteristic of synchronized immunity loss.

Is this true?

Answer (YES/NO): NO